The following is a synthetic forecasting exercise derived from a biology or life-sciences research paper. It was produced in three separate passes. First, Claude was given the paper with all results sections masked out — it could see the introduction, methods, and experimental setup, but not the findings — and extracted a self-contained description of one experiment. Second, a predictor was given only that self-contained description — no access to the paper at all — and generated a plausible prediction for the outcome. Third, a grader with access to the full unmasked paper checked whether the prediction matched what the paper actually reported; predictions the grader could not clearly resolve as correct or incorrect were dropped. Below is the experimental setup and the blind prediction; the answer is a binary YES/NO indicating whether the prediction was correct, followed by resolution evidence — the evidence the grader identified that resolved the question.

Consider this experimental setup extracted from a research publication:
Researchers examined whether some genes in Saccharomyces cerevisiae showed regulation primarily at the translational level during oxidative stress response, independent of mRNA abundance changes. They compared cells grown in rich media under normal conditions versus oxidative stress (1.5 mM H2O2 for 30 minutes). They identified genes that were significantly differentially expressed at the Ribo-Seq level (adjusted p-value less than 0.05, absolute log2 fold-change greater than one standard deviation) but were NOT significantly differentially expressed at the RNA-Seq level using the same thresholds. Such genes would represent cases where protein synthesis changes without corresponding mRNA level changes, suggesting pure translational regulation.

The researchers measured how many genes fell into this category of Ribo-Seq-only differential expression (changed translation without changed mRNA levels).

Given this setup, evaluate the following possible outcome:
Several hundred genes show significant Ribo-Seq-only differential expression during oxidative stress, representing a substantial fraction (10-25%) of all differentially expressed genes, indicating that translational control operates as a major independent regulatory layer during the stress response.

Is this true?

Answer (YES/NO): YES